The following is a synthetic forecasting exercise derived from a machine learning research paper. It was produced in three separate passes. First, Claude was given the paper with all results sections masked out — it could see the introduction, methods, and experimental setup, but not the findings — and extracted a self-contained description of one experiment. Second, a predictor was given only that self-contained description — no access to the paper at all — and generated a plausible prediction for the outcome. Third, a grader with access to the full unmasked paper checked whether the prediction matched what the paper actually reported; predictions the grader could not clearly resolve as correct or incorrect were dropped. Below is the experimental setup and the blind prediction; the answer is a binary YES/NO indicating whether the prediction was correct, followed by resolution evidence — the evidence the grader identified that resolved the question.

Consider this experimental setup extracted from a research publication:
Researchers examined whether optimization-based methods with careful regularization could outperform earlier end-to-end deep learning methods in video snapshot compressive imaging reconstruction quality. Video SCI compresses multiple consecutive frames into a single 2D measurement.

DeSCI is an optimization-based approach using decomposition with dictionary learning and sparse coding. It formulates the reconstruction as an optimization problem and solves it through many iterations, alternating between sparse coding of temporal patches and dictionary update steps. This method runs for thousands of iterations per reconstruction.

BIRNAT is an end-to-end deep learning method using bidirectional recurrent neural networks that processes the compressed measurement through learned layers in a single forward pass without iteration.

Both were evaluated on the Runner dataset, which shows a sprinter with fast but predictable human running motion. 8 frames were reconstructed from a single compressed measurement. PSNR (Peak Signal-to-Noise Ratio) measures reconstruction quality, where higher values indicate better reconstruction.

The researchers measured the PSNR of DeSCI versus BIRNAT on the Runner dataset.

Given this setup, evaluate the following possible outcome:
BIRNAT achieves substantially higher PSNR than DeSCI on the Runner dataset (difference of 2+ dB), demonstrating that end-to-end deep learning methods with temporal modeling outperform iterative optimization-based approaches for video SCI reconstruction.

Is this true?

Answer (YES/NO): NO